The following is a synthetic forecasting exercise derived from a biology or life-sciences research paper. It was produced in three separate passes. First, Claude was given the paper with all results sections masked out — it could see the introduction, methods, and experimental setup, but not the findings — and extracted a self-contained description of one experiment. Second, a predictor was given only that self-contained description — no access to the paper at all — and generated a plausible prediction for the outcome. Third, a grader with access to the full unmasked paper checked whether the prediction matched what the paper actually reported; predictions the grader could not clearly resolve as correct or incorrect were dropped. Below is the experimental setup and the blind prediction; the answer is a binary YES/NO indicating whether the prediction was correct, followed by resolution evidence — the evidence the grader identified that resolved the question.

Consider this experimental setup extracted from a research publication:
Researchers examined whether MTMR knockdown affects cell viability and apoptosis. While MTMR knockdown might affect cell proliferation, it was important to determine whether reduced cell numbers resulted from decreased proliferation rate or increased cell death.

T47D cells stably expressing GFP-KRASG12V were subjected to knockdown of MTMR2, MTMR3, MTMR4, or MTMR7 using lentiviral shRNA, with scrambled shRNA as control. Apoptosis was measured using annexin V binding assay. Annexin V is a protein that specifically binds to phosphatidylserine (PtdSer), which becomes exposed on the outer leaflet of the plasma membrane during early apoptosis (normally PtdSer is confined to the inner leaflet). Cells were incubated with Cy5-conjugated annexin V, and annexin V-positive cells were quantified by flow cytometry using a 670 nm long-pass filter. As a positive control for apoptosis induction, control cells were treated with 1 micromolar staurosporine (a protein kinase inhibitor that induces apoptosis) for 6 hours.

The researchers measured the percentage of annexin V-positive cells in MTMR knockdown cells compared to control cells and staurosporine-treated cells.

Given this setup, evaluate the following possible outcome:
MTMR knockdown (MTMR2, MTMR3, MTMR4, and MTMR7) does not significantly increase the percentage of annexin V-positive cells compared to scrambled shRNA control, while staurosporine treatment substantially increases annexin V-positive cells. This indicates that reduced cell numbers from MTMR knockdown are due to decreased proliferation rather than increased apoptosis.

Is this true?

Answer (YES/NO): YES